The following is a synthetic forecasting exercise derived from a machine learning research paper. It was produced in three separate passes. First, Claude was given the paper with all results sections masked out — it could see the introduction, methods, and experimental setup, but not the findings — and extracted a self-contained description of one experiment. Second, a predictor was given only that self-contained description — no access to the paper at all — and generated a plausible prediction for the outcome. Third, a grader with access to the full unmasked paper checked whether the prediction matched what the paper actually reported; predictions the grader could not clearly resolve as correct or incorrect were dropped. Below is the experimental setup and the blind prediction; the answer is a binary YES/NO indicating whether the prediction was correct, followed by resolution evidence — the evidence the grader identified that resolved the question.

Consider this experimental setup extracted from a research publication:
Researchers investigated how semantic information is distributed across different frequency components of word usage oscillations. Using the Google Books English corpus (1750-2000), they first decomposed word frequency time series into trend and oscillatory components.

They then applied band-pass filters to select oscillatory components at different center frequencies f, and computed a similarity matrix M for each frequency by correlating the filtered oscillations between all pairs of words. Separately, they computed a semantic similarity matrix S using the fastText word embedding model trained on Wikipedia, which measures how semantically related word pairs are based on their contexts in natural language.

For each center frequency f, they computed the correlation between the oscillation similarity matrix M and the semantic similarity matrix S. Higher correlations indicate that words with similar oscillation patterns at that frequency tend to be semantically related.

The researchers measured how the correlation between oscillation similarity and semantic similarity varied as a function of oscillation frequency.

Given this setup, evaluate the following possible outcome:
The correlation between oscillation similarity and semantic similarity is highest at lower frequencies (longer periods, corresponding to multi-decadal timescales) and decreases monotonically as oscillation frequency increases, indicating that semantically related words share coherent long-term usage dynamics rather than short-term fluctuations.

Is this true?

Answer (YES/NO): NO